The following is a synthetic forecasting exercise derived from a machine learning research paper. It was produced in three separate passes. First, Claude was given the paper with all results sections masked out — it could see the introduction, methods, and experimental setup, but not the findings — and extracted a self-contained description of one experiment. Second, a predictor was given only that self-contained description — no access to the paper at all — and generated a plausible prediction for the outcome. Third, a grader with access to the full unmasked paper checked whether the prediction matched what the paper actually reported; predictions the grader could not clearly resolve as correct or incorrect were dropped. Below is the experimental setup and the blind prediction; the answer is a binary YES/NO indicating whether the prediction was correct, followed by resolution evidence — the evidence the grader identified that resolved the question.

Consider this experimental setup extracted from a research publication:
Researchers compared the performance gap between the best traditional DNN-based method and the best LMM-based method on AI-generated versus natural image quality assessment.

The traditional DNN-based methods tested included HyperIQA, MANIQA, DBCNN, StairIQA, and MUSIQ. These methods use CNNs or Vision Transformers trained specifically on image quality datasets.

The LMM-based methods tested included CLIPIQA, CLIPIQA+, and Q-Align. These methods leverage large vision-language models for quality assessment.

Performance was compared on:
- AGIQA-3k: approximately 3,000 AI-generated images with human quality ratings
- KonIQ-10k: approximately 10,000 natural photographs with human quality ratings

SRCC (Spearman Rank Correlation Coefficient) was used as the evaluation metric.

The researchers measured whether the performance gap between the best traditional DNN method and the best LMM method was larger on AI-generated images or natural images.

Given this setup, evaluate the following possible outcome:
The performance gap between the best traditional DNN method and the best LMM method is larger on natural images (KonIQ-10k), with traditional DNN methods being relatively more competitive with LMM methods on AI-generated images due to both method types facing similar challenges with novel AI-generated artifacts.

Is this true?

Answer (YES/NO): NO